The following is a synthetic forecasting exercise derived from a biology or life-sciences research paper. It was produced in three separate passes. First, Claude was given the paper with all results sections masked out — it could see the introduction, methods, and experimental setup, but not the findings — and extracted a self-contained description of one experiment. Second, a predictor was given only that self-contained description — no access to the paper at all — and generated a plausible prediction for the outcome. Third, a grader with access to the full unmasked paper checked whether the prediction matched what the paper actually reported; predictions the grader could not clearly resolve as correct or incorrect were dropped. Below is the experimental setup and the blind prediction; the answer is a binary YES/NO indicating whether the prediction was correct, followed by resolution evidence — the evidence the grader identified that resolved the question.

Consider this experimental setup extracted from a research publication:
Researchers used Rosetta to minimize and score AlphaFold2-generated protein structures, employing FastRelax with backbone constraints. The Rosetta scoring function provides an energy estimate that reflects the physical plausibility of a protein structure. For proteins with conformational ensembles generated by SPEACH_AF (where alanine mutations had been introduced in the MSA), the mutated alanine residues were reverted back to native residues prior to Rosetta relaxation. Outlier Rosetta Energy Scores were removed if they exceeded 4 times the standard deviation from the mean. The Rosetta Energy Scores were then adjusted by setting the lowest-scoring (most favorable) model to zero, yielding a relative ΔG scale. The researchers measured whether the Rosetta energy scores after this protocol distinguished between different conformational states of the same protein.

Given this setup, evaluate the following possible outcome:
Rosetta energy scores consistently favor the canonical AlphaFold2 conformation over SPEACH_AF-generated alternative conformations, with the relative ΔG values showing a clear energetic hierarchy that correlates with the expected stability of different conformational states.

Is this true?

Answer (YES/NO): NO